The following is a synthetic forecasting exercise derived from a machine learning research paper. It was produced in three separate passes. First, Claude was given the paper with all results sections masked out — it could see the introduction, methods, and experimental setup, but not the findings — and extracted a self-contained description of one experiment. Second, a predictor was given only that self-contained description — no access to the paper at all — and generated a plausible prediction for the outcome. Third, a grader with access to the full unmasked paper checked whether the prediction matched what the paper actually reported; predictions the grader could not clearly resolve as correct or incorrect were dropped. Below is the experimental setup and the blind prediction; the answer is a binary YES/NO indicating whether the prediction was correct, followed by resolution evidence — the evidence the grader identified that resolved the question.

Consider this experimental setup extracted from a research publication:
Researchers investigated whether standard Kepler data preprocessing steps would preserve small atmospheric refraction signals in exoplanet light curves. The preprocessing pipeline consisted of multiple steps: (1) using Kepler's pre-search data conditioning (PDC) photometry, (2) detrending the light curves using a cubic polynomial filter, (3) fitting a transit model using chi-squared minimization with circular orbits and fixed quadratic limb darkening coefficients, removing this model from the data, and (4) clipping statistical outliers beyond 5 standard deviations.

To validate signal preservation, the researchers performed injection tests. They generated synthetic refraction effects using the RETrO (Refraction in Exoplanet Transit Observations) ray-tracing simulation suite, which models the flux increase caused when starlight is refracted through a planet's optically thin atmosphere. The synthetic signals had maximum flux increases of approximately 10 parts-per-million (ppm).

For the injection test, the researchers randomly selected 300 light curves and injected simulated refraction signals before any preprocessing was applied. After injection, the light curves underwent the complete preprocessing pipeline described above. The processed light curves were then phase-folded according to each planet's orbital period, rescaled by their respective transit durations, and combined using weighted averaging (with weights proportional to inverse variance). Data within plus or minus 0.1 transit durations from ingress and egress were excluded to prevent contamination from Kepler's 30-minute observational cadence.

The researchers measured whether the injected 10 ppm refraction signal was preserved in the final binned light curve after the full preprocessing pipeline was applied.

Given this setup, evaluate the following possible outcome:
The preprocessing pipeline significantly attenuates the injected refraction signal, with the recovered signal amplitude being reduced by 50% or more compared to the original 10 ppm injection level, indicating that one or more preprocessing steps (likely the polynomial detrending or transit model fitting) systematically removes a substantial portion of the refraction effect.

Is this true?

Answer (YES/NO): NO